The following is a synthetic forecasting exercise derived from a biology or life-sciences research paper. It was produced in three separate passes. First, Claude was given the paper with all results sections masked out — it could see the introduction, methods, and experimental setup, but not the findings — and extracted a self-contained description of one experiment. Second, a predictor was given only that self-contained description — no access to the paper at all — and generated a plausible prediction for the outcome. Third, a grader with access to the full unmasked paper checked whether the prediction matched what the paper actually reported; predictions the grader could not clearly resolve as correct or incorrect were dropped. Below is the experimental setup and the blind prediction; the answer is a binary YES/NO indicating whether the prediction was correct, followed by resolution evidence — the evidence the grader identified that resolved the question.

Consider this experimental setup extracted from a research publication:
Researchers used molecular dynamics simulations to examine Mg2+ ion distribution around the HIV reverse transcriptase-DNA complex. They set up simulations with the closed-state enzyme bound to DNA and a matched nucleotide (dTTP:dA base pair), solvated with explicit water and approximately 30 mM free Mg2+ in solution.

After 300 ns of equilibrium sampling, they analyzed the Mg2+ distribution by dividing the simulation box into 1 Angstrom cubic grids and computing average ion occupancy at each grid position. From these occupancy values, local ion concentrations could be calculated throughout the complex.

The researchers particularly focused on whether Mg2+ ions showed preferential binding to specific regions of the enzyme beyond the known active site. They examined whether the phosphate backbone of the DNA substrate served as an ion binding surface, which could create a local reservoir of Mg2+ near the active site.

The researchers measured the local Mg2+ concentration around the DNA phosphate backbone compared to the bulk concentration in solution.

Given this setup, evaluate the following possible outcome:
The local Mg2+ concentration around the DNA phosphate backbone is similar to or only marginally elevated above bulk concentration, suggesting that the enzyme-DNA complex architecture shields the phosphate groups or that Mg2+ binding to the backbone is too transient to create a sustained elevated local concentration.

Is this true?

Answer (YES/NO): NO